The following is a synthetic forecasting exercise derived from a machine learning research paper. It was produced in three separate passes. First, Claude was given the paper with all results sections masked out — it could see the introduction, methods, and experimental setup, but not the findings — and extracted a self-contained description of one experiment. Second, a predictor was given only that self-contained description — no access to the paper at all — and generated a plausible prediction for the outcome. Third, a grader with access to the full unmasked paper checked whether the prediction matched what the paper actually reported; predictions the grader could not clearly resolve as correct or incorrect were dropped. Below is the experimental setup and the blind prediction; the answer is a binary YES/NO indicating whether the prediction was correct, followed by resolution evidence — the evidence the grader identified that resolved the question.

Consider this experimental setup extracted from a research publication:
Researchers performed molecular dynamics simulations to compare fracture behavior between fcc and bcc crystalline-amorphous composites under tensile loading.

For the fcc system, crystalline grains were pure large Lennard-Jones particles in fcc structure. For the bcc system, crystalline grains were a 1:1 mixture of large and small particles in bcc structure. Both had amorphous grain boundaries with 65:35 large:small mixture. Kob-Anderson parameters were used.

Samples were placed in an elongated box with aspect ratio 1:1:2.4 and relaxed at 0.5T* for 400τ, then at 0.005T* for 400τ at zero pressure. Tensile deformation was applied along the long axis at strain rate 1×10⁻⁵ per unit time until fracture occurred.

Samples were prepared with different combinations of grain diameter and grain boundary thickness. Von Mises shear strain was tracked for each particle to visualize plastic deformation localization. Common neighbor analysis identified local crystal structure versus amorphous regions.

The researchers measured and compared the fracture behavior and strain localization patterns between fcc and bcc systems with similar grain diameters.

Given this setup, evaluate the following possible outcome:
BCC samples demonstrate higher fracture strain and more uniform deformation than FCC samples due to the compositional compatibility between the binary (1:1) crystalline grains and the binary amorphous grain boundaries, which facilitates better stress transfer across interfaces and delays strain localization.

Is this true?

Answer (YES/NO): NO